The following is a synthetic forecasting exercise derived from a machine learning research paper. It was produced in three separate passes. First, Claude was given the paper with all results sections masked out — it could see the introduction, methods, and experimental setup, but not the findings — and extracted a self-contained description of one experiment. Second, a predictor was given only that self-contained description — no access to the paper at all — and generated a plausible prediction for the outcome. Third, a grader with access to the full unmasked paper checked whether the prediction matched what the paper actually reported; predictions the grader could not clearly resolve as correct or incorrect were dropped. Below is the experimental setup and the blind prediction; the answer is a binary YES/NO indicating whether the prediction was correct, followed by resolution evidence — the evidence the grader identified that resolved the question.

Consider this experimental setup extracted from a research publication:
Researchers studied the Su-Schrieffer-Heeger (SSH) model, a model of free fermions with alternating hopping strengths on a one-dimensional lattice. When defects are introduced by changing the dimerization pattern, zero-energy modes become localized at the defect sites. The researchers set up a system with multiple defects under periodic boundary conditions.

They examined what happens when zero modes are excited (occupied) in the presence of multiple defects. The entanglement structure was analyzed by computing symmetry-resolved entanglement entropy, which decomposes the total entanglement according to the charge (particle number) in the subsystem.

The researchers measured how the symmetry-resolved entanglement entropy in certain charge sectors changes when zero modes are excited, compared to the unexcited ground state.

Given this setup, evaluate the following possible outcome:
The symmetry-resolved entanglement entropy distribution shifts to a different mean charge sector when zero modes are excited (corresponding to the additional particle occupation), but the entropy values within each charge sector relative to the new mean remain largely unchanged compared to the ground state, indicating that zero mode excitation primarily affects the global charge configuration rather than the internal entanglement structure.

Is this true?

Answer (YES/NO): NO